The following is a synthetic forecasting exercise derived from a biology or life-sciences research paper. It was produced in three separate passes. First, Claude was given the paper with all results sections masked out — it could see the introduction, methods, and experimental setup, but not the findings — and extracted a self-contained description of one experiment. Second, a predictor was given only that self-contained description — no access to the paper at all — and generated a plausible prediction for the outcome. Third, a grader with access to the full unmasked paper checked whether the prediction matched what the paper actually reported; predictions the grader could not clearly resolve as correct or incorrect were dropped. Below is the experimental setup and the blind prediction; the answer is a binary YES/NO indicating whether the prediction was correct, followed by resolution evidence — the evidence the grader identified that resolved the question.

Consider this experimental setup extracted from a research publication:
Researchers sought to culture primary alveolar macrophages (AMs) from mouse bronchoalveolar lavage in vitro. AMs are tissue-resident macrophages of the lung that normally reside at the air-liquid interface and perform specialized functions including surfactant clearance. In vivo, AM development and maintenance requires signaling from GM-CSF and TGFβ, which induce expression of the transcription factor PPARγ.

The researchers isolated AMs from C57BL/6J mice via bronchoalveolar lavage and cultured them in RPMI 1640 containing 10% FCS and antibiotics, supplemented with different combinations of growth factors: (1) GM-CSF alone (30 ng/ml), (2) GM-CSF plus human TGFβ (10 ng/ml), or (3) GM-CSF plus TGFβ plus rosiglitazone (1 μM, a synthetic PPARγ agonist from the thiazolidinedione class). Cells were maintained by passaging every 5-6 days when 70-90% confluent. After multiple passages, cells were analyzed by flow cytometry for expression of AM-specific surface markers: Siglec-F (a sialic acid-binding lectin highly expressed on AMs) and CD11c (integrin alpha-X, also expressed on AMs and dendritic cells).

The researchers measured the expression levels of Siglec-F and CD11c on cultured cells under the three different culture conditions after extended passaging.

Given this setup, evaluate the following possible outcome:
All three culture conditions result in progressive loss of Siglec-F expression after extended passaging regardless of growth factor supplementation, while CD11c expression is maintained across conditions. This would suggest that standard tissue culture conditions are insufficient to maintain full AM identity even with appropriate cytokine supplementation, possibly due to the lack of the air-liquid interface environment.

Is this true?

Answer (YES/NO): NO